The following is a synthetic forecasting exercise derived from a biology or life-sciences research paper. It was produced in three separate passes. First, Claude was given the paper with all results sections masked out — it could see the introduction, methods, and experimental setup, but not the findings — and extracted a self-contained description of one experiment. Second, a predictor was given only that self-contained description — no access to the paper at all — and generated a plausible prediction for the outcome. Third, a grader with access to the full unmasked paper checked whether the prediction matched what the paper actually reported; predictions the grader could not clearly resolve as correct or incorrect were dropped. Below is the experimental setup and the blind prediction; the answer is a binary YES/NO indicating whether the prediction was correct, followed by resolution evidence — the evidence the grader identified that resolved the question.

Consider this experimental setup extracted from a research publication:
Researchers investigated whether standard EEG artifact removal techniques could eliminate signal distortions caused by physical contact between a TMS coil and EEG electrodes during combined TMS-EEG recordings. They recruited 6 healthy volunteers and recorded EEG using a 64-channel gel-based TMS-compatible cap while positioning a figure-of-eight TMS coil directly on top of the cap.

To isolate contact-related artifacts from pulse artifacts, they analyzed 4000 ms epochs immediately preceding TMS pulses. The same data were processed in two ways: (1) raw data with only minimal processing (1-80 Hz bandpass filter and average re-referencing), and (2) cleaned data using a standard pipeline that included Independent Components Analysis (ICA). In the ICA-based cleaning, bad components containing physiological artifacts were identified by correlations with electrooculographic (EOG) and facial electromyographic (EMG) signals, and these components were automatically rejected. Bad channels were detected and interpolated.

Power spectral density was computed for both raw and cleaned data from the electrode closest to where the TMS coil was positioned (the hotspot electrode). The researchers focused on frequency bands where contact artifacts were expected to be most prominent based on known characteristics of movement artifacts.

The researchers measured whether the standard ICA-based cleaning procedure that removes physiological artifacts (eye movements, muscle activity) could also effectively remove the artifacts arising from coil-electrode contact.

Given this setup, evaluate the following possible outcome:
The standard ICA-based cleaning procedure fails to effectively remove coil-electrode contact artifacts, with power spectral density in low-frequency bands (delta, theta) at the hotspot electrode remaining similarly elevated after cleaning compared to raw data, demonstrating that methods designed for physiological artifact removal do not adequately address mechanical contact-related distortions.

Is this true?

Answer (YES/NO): YES